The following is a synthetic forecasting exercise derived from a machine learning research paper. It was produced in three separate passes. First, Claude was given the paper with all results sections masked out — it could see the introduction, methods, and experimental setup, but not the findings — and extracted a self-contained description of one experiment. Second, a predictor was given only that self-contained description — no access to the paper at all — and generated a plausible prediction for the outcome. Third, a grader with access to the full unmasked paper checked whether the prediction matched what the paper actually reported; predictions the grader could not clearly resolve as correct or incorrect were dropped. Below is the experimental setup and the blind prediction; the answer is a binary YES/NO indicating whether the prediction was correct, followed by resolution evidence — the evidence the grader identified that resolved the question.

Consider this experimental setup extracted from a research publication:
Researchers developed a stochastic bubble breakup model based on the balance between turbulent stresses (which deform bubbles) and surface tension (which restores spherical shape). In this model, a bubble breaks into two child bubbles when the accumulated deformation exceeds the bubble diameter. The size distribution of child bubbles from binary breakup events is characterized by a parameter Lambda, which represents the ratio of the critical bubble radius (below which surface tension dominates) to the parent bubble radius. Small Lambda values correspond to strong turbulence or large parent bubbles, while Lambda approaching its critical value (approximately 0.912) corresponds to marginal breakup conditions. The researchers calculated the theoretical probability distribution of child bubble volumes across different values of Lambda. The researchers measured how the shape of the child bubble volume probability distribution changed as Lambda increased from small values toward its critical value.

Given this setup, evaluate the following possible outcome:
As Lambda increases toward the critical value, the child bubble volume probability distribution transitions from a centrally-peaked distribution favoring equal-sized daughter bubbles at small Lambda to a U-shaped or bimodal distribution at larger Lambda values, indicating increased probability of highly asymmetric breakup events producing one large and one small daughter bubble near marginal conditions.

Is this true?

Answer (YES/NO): NO